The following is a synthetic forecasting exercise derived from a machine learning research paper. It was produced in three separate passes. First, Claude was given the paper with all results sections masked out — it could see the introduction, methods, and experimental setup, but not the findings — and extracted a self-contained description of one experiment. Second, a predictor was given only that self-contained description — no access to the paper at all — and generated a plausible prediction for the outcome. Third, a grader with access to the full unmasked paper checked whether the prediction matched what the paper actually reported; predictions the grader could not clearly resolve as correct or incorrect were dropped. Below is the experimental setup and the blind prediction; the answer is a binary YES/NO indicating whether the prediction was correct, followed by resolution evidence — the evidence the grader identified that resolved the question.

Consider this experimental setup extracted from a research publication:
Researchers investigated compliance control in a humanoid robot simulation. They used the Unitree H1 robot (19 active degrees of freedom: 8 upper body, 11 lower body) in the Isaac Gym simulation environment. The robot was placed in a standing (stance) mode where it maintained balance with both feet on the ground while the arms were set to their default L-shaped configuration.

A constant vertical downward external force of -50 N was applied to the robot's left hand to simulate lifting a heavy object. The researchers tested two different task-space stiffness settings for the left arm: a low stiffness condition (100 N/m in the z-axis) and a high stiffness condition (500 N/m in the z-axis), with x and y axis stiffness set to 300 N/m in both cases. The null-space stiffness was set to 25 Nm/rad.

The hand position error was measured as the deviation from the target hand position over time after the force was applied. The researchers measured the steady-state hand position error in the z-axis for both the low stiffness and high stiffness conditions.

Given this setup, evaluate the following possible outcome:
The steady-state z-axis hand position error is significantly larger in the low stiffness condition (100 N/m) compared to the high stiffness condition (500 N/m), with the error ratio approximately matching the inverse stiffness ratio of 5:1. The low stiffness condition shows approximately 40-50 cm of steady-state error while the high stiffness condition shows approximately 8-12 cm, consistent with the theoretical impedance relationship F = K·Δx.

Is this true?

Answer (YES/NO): NO